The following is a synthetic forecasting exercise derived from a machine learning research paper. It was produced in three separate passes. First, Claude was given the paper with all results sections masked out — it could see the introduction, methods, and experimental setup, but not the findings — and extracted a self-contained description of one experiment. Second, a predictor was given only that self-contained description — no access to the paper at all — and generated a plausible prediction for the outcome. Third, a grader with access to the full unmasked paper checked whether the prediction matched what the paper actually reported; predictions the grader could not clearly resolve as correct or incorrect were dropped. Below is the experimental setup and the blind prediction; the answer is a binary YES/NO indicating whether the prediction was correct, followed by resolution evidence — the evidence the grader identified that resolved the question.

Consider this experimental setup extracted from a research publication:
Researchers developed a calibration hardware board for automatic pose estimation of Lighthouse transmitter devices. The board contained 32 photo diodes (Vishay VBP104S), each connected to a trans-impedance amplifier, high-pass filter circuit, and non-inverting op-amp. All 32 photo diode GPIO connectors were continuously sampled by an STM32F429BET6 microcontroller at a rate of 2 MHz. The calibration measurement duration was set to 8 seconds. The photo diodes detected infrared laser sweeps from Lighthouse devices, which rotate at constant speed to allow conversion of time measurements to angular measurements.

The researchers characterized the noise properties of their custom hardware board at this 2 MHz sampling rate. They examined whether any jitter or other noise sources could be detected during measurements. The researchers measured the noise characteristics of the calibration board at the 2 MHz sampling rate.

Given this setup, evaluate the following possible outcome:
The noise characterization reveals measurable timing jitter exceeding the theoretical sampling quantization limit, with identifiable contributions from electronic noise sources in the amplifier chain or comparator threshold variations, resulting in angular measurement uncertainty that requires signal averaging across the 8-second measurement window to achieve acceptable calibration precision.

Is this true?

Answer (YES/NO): NO